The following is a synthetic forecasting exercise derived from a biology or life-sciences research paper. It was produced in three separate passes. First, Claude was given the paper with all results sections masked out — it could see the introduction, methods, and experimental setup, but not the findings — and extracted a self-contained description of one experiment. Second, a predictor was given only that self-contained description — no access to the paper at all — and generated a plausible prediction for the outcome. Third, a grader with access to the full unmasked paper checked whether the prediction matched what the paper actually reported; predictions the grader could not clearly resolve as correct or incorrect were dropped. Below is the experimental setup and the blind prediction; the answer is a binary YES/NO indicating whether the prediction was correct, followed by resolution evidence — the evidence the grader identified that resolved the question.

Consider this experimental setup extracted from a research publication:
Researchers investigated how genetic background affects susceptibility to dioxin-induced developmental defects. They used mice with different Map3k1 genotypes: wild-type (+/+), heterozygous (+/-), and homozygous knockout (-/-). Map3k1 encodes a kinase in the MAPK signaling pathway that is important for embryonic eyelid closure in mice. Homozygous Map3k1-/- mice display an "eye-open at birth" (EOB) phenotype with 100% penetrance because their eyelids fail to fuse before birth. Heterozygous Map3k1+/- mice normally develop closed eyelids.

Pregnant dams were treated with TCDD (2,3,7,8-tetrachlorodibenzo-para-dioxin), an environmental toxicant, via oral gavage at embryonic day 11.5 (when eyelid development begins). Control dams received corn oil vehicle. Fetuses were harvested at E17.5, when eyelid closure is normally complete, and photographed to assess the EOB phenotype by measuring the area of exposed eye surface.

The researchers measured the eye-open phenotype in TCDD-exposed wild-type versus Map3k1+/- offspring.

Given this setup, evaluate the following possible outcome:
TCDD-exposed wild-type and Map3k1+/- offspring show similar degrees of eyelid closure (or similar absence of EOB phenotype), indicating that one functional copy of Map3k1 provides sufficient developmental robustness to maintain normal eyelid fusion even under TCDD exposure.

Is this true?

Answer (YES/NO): NO